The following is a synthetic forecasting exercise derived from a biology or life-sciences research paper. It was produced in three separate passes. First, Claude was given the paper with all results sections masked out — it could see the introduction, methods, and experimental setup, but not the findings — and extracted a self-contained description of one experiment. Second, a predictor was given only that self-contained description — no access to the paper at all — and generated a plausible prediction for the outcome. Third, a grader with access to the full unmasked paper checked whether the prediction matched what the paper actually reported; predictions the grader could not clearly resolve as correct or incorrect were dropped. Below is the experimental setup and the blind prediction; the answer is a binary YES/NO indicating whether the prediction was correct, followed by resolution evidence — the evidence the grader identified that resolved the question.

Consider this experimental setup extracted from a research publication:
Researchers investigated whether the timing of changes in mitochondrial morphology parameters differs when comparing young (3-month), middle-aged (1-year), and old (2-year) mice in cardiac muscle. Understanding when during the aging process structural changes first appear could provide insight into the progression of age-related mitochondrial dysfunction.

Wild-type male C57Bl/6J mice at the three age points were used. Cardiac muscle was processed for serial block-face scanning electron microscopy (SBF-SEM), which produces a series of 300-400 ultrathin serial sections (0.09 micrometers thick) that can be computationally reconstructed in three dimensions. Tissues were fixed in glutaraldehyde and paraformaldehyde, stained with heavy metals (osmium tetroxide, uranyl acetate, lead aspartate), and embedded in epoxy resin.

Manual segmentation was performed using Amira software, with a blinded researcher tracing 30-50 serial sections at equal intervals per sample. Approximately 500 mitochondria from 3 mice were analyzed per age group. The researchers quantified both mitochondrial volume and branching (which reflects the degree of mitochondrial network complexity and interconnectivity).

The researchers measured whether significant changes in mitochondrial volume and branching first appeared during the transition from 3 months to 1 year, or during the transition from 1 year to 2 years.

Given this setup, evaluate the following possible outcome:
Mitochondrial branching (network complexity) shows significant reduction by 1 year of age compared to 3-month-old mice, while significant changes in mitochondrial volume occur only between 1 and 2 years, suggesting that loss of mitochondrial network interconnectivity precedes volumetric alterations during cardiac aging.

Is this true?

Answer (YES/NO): NO